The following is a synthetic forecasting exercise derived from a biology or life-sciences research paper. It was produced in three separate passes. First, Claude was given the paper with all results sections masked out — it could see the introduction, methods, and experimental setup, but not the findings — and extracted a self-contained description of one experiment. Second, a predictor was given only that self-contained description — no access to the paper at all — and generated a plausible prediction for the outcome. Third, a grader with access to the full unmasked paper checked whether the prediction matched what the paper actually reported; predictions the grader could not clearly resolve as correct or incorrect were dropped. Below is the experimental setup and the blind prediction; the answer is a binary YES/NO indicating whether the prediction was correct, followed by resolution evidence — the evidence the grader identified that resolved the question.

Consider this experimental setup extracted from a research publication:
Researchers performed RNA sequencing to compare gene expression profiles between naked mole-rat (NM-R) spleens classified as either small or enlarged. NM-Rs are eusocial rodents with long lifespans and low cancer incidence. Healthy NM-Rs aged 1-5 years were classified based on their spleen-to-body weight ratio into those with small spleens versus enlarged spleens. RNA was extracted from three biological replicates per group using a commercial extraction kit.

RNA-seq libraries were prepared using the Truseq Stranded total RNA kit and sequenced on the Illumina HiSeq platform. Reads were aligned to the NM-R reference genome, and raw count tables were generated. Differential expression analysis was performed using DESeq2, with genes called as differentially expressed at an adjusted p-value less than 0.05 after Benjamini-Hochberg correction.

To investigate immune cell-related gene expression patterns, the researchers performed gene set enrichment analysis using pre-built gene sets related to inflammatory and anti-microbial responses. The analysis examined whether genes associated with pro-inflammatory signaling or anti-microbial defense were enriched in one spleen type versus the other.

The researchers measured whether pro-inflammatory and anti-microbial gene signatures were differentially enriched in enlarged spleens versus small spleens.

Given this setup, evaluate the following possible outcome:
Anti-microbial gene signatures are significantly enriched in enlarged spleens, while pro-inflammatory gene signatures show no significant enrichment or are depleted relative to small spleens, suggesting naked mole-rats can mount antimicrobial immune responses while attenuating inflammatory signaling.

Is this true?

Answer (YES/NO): NO